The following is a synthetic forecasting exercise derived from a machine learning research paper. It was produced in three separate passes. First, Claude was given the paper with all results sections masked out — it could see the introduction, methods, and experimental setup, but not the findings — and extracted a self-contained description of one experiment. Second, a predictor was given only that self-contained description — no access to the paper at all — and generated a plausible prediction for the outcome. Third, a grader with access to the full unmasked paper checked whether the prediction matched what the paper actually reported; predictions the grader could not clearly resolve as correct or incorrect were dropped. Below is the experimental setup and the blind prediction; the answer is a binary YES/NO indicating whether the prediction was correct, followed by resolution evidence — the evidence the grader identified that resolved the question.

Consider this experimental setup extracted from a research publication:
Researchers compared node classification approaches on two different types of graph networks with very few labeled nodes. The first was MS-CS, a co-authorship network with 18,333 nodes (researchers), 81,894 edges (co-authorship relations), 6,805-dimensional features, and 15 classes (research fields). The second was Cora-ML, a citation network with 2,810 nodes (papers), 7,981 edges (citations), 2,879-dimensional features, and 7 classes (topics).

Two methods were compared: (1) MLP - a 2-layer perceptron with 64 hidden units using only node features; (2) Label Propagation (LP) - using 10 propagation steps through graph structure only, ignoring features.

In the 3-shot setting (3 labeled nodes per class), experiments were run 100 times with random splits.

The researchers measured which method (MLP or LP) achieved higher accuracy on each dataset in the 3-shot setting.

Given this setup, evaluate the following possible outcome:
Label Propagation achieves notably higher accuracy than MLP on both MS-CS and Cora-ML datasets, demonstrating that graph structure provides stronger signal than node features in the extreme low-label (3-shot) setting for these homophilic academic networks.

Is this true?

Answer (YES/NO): NO